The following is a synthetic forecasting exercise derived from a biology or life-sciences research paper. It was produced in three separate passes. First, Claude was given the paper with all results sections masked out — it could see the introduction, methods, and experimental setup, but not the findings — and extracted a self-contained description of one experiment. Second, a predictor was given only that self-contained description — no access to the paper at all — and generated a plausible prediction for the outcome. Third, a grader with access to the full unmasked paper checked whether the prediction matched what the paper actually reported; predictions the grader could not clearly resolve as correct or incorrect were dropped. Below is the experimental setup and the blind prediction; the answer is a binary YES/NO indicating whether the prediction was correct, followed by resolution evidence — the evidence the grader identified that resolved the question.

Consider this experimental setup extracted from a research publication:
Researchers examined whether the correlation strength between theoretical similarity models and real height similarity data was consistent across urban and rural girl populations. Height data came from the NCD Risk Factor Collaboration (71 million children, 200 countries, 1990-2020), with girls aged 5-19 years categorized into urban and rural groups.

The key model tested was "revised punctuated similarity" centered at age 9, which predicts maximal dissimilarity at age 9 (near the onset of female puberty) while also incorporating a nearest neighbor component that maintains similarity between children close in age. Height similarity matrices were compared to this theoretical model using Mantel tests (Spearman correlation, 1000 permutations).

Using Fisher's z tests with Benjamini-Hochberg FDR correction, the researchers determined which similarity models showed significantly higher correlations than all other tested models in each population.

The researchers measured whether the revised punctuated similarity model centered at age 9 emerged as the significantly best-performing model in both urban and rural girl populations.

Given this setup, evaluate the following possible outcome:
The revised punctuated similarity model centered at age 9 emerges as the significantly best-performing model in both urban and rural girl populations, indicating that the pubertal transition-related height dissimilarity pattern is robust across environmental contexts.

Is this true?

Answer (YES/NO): YES